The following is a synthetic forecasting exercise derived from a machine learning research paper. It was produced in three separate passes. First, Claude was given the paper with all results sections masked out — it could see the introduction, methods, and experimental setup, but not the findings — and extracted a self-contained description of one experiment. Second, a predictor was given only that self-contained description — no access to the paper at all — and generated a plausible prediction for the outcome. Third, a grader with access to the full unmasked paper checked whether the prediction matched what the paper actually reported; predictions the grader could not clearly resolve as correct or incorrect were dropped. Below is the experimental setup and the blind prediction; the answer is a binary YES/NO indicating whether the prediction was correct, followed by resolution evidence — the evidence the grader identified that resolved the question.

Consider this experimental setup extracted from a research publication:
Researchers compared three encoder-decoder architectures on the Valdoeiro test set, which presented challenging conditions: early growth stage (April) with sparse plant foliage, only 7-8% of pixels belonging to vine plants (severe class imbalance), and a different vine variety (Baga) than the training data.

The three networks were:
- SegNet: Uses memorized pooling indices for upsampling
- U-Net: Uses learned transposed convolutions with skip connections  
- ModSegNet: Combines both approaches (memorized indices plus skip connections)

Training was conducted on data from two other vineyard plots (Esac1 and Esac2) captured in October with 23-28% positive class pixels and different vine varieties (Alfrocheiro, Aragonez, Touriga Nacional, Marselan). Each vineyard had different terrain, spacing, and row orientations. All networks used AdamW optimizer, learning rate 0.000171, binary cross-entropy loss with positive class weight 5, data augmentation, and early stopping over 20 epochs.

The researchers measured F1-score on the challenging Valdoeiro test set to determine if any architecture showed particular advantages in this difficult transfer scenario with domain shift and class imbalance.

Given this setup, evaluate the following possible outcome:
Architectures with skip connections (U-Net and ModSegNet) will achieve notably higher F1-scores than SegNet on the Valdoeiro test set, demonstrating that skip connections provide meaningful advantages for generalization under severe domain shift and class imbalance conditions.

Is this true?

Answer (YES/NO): NO